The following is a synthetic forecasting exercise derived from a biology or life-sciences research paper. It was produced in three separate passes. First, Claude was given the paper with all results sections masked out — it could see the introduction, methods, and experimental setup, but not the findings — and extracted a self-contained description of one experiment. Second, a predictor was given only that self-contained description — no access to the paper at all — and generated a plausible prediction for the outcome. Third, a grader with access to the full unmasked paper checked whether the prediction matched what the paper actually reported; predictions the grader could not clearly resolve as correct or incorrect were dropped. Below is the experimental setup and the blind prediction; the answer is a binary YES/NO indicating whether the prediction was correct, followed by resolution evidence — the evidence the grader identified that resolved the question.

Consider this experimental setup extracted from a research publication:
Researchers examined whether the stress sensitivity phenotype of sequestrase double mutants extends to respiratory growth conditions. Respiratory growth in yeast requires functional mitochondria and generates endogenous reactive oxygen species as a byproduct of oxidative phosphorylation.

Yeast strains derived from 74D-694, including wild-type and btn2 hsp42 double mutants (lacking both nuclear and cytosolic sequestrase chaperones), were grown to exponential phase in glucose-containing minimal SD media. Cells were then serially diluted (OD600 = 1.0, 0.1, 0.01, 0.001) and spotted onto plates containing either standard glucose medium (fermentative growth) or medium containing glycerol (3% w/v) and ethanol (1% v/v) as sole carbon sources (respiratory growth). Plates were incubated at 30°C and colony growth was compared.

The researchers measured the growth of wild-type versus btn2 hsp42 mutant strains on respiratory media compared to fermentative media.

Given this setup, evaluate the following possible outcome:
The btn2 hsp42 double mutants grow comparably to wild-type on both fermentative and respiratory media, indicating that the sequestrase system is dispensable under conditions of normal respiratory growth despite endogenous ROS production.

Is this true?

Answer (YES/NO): NO